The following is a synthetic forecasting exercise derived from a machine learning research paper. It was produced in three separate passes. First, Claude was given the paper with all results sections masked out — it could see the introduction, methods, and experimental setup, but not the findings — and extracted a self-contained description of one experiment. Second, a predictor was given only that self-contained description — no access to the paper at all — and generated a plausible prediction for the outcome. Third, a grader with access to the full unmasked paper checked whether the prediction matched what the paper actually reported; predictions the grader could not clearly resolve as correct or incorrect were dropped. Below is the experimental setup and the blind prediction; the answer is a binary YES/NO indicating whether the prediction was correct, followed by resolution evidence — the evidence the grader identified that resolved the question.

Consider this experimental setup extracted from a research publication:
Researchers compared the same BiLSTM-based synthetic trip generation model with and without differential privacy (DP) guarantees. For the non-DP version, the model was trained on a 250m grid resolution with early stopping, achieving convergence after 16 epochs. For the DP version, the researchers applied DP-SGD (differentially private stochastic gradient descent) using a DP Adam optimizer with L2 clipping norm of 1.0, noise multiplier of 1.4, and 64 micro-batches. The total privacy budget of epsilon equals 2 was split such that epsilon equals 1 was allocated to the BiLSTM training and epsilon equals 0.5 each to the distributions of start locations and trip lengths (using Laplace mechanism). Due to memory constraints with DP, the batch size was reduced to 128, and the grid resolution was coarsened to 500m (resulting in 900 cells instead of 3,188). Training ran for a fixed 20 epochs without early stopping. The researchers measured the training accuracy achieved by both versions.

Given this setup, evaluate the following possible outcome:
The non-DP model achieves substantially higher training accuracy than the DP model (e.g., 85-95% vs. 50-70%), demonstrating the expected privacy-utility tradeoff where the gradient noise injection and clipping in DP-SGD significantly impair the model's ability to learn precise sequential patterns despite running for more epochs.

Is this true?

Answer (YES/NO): NO